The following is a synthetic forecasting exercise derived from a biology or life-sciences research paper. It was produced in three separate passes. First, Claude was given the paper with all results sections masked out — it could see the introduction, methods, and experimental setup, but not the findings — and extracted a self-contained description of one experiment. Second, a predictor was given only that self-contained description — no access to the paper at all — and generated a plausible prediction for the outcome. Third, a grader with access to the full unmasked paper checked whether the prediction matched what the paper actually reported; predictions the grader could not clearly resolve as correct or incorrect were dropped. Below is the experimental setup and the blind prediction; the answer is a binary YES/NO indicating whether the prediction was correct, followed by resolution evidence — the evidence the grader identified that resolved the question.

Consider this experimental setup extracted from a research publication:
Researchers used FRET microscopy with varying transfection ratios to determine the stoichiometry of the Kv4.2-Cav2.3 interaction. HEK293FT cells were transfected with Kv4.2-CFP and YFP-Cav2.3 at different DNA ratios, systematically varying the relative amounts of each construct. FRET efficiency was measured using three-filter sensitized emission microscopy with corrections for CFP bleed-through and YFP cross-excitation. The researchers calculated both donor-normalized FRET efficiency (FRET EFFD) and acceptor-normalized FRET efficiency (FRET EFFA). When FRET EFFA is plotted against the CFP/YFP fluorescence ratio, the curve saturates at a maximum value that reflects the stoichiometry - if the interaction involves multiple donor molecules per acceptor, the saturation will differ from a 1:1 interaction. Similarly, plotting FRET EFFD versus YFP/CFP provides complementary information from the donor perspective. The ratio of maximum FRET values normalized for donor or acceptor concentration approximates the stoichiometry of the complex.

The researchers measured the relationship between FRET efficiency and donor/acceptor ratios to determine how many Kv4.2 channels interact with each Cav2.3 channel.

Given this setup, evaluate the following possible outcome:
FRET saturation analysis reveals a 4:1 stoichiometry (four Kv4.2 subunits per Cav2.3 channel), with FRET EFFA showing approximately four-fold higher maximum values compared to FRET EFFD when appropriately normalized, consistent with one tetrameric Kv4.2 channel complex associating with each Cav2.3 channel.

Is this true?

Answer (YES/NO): YES